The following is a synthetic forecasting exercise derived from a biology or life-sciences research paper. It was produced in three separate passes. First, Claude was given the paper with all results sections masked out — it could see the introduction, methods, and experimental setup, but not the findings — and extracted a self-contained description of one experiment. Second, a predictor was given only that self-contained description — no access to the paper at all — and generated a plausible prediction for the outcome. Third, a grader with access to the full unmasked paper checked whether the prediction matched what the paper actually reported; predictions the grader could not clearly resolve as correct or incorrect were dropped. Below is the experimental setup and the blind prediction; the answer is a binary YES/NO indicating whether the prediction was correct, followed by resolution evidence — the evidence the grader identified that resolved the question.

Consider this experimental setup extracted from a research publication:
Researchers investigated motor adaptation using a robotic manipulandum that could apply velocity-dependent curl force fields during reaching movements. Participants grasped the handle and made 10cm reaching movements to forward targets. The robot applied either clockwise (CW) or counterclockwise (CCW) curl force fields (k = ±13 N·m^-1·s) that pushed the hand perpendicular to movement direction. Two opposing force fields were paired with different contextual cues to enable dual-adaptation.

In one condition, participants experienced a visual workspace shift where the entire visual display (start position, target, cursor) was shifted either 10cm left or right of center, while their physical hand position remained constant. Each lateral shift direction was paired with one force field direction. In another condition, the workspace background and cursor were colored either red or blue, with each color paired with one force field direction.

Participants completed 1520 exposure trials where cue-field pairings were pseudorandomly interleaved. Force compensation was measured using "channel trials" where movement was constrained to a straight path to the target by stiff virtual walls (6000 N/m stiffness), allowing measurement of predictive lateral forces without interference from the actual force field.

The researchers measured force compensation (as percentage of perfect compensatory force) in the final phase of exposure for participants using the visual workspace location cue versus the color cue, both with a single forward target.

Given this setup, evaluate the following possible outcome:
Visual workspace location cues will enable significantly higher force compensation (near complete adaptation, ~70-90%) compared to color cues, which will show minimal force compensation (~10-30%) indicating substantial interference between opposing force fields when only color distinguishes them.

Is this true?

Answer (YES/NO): YES